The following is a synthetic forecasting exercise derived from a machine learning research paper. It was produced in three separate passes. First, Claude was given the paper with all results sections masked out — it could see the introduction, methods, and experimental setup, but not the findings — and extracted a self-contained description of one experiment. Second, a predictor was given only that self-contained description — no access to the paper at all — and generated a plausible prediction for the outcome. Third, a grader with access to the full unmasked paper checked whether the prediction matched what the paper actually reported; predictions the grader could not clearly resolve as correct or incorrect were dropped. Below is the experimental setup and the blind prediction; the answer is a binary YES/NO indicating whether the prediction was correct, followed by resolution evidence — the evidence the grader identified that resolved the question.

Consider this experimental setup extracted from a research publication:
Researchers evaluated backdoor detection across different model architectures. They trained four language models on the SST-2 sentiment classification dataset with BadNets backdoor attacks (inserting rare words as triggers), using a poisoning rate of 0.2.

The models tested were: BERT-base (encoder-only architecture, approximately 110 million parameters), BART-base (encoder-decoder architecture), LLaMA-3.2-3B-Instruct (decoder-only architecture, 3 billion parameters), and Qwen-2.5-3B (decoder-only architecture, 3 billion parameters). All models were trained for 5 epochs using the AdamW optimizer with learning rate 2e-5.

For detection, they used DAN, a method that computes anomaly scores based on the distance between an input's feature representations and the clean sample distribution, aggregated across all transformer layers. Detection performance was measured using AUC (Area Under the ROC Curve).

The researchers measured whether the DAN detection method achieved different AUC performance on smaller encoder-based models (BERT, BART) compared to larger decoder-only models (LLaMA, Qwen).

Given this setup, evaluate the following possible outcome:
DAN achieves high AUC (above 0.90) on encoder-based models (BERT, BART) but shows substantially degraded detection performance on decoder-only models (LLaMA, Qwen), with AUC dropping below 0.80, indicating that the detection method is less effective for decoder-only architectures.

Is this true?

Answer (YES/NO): NO